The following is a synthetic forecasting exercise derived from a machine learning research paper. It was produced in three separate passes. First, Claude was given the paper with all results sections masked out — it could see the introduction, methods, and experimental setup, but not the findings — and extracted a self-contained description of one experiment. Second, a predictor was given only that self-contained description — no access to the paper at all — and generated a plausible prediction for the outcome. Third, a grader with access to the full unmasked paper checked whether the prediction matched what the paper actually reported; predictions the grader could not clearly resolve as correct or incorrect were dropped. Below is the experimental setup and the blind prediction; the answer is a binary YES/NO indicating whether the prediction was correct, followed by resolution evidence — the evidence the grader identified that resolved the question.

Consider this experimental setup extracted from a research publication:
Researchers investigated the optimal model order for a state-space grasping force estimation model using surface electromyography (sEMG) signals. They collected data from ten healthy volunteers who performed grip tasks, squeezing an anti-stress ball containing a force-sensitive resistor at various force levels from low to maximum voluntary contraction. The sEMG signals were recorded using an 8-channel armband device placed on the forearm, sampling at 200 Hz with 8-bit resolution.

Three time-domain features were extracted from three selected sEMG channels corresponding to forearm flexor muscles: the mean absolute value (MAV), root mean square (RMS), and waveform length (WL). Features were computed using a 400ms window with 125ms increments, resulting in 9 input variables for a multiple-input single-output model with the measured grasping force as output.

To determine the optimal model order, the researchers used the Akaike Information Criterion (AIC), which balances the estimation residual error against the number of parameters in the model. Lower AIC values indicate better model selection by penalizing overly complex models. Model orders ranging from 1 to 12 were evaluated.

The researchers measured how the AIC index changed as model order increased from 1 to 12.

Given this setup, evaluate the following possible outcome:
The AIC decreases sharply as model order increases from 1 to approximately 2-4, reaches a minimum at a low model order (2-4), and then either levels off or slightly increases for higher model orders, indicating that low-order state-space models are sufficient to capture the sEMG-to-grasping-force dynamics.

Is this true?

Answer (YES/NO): YES